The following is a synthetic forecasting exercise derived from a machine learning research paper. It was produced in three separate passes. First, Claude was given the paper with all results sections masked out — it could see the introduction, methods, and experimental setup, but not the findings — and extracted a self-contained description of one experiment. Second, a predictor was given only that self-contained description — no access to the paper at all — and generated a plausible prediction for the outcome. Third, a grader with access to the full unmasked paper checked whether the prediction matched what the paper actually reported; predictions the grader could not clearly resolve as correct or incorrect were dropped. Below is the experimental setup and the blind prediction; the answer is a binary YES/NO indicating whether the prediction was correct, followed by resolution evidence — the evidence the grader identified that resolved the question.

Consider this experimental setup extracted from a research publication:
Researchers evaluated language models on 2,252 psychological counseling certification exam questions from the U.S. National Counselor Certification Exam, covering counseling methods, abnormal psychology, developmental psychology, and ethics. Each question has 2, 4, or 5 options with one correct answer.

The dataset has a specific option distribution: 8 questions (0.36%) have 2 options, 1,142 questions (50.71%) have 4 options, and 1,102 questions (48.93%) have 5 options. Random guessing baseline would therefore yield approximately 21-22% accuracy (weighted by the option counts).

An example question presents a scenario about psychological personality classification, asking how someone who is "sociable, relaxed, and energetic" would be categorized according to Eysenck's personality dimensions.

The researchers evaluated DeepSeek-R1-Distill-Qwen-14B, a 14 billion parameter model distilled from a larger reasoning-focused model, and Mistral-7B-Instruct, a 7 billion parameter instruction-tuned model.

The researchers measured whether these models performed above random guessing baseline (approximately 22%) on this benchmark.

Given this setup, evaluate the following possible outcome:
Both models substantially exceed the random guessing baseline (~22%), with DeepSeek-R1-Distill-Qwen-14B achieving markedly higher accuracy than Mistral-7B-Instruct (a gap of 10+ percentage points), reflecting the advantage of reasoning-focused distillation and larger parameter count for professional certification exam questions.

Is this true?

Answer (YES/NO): NO